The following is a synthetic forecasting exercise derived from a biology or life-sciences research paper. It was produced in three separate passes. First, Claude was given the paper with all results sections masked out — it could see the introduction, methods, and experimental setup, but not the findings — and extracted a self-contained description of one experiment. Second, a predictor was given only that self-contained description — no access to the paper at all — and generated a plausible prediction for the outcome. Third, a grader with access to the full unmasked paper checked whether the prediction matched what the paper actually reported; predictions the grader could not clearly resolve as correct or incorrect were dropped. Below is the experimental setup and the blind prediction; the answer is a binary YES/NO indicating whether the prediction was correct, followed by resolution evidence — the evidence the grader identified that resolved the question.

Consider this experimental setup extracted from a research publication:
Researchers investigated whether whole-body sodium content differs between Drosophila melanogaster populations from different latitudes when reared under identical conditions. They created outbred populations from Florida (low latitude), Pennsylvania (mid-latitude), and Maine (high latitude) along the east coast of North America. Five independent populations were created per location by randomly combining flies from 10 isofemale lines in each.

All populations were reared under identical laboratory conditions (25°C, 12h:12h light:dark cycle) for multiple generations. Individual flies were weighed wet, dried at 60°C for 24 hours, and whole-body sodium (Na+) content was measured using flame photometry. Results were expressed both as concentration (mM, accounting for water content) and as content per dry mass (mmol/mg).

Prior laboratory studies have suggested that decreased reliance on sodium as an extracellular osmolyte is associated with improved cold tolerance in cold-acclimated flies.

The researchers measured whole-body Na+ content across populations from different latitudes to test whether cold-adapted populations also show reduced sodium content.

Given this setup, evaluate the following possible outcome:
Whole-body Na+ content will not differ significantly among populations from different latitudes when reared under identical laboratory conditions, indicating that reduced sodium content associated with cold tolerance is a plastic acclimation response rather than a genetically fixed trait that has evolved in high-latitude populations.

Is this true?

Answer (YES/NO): NO